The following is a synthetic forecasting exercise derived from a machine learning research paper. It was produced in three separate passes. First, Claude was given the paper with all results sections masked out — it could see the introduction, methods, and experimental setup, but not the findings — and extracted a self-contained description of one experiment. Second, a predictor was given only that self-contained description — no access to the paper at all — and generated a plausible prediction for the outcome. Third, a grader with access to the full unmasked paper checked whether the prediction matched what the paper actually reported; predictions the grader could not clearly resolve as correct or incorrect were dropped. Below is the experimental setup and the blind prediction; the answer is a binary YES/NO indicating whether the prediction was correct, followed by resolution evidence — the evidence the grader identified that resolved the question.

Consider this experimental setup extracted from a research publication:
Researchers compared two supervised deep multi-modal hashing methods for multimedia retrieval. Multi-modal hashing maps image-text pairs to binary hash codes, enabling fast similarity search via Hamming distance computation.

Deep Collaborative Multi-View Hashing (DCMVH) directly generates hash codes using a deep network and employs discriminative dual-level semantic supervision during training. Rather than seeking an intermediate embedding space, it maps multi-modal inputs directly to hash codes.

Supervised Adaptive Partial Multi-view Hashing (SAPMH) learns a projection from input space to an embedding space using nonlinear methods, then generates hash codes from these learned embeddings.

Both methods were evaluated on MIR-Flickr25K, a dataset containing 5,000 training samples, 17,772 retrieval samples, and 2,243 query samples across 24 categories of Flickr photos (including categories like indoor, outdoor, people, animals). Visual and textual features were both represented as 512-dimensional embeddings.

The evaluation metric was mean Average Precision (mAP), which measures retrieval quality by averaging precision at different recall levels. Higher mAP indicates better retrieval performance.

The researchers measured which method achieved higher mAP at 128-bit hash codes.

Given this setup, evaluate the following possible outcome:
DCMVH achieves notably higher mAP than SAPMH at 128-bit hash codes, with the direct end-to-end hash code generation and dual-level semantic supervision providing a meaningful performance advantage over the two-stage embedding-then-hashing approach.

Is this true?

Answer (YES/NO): YES